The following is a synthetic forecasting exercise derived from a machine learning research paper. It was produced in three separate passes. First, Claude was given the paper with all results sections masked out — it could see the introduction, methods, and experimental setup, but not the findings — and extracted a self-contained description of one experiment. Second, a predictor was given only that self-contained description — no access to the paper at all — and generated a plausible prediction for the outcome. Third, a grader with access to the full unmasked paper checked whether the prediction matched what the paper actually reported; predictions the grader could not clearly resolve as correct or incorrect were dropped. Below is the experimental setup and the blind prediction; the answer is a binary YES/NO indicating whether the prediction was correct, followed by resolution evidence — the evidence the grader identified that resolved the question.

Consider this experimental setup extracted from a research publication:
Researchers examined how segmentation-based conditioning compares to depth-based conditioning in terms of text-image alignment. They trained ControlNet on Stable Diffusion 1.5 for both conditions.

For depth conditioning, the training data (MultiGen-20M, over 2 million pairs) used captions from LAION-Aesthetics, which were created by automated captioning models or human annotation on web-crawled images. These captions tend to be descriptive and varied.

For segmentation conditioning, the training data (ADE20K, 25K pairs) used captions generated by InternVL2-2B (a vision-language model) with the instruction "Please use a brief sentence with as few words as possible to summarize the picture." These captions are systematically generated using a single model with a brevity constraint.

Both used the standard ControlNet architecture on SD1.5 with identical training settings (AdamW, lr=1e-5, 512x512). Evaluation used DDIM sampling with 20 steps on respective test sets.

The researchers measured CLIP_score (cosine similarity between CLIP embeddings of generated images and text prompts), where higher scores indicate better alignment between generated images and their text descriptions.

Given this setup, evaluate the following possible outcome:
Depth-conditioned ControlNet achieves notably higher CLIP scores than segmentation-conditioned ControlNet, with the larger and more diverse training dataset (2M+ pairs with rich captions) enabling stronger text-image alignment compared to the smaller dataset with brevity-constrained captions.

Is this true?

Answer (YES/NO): YES